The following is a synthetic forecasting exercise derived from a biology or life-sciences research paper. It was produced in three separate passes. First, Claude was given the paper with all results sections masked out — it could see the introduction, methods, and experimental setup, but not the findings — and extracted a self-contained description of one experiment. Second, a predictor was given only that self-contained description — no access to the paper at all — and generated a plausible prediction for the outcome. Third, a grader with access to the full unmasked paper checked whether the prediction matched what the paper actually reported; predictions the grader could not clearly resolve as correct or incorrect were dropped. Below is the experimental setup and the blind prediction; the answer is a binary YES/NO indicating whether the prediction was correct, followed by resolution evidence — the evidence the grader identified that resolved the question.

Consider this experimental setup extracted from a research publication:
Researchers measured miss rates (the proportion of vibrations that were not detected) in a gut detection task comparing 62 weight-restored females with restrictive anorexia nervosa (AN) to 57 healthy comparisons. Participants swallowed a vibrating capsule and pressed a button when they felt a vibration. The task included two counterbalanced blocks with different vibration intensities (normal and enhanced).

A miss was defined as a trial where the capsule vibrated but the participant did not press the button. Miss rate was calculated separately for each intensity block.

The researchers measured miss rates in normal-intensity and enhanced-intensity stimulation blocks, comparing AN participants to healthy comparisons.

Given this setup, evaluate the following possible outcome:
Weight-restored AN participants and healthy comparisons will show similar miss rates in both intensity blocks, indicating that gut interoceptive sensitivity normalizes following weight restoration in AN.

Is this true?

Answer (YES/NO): NO